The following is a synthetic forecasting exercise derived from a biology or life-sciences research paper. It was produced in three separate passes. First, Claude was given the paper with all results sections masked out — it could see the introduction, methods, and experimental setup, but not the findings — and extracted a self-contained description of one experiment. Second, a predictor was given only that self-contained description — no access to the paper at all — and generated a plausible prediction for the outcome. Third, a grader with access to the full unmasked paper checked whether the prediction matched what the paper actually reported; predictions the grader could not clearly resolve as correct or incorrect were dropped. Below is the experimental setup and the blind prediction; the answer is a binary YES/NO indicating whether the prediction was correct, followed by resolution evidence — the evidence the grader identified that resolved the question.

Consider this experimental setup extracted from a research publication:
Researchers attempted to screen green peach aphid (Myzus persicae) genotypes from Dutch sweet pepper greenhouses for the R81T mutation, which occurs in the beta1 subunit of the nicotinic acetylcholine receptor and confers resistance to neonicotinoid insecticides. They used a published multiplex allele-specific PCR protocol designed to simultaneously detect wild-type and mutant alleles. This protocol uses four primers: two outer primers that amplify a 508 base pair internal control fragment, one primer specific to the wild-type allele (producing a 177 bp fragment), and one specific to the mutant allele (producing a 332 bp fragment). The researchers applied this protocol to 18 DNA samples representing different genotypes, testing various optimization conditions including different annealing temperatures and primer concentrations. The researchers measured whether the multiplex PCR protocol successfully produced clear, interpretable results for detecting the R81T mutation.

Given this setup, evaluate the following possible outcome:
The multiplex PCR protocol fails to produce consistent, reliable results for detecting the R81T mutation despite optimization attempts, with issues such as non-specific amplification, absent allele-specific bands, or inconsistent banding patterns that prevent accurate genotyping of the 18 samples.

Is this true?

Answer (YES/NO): YES